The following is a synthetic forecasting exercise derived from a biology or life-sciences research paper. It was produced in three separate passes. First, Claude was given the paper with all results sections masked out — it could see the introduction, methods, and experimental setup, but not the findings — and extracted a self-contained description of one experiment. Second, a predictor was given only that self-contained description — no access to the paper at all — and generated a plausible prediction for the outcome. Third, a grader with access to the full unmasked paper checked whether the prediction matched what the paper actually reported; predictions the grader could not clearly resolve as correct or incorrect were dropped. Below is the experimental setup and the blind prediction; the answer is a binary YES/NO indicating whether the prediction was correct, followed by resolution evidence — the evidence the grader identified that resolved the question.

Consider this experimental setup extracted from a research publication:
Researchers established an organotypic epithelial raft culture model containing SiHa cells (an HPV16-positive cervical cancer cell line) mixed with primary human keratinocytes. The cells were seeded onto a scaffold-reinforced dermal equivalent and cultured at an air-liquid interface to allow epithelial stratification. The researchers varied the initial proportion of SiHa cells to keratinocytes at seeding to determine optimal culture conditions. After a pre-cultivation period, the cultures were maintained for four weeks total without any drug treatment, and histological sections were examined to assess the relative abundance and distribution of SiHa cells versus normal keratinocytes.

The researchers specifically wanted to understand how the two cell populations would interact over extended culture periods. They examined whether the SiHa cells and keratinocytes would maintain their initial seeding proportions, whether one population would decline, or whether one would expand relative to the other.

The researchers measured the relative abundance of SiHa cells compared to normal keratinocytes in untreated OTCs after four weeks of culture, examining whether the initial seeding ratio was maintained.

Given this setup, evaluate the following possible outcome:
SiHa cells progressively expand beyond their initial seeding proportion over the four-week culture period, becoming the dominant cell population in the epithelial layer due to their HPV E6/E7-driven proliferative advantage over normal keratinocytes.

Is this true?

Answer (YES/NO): YES